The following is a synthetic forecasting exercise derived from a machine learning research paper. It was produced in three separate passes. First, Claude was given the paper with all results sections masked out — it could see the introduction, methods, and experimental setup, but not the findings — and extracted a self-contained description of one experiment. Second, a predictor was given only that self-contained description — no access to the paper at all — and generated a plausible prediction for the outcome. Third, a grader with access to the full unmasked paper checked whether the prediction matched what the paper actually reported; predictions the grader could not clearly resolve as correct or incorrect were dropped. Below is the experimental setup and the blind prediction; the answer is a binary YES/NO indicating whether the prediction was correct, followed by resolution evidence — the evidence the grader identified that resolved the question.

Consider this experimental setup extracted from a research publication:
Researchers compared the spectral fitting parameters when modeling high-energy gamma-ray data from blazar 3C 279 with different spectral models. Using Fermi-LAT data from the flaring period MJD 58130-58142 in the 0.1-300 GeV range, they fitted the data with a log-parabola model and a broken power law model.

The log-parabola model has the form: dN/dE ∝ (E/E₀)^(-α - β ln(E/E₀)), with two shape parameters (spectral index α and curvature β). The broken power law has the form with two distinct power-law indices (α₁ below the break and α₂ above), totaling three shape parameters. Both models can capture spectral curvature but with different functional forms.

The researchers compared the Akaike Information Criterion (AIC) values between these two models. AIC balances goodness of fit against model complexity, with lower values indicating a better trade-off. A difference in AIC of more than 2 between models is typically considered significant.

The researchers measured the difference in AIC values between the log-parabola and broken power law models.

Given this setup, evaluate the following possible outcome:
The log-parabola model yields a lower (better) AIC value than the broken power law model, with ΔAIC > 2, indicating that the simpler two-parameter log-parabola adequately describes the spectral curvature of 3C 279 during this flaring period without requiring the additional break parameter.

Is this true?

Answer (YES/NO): NO